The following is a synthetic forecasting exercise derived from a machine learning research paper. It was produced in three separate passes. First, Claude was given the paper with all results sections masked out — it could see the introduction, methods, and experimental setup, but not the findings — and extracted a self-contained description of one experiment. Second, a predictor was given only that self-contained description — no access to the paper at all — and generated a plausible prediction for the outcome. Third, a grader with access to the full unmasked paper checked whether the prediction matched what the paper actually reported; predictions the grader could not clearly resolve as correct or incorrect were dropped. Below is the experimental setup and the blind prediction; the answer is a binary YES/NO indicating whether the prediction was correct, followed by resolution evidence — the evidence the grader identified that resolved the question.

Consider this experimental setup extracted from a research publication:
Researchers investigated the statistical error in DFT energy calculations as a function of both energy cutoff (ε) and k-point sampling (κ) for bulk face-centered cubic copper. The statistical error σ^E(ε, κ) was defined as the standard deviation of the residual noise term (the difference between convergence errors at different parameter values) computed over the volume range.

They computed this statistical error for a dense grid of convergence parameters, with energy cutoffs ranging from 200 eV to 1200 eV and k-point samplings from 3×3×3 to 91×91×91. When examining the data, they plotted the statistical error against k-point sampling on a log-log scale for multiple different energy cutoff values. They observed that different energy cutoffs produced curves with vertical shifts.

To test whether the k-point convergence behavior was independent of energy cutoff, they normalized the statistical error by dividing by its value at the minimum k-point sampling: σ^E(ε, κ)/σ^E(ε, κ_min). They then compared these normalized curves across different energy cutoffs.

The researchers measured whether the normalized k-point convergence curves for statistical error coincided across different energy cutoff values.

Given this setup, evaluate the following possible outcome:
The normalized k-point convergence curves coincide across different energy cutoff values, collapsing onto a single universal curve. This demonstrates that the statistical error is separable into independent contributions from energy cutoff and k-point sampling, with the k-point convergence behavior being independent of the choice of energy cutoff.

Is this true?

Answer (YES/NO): YES